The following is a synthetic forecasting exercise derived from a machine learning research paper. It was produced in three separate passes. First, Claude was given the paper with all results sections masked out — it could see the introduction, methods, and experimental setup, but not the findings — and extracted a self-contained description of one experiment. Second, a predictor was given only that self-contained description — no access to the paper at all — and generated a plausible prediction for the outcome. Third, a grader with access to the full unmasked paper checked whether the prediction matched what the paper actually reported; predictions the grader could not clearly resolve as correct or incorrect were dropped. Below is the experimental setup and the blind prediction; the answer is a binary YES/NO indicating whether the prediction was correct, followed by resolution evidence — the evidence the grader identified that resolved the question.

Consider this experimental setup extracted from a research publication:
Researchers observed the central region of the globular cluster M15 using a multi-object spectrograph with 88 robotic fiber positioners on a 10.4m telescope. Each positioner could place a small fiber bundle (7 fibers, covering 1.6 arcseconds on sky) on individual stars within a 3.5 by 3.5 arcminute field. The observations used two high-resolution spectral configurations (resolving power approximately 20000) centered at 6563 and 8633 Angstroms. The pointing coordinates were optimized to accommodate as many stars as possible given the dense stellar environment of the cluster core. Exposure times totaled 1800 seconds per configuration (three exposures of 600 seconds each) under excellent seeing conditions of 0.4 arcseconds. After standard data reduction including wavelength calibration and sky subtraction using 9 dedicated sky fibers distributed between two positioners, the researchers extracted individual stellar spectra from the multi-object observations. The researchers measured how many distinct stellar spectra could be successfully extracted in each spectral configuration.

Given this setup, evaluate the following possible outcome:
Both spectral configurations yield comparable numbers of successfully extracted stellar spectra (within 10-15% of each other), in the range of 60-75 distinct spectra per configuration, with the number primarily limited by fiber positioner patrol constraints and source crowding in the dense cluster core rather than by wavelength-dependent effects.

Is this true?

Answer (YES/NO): NO